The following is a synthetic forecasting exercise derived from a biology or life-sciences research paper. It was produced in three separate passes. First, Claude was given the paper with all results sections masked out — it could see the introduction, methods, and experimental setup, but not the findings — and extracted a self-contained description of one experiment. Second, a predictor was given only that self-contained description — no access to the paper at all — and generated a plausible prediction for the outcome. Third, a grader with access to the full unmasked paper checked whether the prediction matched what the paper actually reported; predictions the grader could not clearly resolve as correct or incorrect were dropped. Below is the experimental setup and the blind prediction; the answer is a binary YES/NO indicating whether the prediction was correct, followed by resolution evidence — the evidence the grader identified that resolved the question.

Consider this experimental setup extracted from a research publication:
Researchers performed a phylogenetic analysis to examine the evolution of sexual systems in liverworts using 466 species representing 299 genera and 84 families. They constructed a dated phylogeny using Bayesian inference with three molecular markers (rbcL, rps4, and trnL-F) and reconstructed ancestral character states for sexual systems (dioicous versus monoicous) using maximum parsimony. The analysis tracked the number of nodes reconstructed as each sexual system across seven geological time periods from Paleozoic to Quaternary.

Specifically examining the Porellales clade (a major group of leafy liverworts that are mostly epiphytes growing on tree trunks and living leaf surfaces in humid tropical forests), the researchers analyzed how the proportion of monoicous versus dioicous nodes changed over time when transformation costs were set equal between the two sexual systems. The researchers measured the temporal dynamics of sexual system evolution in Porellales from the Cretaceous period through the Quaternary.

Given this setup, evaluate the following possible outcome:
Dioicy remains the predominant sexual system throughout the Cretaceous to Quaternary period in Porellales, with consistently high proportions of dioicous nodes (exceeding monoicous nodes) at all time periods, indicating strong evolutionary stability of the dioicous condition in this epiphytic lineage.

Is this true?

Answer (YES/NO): NO